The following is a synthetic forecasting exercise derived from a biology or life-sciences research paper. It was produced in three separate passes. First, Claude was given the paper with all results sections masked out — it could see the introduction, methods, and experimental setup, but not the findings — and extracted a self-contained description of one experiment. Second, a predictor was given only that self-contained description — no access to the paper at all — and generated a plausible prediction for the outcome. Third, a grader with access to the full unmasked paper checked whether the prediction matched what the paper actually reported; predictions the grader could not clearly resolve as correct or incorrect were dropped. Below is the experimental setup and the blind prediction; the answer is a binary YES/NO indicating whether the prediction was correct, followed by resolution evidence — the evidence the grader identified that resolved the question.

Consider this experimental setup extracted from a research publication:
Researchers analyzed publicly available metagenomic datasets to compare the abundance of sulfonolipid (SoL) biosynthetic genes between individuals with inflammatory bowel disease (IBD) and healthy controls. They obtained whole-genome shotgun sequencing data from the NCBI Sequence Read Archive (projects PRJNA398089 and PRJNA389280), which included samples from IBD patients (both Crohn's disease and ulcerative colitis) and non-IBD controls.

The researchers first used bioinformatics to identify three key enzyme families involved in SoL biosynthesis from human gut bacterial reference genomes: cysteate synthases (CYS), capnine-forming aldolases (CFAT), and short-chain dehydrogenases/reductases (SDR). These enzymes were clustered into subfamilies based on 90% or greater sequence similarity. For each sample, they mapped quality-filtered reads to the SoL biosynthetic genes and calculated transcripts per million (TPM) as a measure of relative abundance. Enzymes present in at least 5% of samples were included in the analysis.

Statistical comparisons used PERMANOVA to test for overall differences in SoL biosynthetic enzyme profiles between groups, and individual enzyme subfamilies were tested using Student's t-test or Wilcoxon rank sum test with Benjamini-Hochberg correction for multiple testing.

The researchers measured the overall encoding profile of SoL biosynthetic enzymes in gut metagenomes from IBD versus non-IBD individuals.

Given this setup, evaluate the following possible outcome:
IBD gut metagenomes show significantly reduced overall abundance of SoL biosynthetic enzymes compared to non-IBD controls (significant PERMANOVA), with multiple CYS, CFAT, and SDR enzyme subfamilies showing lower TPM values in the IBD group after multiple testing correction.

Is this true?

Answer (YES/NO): NO